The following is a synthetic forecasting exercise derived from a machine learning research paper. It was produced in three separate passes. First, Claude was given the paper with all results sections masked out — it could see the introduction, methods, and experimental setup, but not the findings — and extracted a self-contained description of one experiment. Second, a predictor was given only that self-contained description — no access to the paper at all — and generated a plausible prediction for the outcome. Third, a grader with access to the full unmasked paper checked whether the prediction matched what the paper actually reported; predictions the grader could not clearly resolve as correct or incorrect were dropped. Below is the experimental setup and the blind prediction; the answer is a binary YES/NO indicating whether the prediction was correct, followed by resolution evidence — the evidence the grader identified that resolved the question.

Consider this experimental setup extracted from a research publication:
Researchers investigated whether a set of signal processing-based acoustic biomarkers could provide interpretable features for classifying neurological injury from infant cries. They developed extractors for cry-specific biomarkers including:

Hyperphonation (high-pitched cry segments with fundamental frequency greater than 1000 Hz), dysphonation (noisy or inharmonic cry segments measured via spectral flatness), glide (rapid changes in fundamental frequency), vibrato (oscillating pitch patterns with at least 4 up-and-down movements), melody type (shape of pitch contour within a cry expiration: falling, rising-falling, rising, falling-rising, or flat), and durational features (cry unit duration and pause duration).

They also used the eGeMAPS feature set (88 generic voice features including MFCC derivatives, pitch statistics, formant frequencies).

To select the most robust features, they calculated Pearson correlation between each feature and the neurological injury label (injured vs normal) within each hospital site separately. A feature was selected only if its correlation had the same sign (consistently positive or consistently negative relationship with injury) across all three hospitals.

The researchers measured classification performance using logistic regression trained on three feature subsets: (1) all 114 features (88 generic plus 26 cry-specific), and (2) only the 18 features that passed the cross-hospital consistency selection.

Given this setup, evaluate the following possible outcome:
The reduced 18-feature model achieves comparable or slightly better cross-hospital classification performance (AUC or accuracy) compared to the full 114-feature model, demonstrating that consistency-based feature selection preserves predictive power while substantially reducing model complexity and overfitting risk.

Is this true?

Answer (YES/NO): YES